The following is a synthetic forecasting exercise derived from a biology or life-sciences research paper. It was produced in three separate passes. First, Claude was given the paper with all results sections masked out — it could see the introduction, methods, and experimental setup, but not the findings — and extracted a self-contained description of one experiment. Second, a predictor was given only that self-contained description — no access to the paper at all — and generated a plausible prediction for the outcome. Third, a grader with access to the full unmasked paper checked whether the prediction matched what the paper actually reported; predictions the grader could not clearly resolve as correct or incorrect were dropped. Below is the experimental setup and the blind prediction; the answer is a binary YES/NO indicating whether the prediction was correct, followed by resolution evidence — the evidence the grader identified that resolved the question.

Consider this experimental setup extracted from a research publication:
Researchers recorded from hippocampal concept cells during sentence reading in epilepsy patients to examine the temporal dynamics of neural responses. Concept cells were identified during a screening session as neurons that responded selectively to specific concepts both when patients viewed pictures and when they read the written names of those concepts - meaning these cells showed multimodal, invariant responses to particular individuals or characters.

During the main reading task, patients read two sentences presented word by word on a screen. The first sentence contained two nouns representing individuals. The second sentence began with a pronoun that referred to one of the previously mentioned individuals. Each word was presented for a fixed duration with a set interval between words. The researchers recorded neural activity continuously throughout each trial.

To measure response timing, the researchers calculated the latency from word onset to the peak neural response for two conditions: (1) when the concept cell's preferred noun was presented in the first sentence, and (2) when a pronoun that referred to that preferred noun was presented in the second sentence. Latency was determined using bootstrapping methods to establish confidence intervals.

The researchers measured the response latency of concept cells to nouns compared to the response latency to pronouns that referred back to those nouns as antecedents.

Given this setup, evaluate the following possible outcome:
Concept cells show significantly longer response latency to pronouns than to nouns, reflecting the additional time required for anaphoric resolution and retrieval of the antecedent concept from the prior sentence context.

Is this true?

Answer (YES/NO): YES